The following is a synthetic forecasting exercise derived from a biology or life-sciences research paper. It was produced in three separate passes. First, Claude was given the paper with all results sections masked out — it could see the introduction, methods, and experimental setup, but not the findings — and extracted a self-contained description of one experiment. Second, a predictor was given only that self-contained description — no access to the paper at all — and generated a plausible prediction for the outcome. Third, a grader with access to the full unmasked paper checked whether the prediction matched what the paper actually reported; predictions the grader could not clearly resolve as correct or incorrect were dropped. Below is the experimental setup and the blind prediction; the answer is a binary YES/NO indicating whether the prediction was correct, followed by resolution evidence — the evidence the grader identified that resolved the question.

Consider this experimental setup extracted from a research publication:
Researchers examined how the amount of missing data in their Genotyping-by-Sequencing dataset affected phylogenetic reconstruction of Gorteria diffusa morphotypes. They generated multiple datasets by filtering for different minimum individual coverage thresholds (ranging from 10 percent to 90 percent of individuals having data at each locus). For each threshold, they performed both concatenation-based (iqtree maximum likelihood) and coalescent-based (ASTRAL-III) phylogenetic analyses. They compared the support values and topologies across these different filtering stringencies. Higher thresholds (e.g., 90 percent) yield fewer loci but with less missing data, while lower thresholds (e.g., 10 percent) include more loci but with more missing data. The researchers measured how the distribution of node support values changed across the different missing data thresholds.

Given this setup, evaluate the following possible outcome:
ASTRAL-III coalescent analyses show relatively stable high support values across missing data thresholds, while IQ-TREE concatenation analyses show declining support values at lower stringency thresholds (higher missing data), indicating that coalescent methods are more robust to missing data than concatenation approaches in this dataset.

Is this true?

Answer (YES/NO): NO